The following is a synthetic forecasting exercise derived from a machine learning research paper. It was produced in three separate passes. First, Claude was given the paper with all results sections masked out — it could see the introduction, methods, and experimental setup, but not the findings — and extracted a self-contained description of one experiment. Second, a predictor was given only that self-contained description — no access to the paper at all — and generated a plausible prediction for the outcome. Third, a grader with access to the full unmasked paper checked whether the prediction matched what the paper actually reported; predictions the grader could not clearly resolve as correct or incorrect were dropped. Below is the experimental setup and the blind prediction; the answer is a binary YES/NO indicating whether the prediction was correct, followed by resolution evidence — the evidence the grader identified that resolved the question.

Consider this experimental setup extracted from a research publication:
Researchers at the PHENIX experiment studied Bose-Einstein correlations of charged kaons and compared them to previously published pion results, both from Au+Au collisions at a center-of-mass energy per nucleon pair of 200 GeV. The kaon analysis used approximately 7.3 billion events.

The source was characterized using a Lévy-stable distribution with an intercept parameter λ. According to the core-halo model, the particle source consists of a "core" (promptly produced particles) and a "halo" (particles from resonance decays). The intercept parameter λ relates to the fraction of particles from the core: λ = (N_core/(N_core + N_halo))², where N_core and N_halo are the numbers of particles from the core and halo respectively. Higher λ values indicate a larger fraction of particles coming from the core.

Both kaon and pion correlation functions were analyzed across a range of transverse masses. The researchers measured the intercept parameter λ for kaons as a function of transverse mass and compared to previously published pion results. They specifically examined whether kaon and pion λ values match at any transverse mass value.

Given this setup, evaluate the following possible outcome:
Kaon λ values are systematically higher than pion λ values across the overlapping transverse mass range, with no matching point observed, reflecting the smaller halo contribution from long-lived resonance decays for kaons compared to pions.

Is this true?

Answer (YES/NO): NO